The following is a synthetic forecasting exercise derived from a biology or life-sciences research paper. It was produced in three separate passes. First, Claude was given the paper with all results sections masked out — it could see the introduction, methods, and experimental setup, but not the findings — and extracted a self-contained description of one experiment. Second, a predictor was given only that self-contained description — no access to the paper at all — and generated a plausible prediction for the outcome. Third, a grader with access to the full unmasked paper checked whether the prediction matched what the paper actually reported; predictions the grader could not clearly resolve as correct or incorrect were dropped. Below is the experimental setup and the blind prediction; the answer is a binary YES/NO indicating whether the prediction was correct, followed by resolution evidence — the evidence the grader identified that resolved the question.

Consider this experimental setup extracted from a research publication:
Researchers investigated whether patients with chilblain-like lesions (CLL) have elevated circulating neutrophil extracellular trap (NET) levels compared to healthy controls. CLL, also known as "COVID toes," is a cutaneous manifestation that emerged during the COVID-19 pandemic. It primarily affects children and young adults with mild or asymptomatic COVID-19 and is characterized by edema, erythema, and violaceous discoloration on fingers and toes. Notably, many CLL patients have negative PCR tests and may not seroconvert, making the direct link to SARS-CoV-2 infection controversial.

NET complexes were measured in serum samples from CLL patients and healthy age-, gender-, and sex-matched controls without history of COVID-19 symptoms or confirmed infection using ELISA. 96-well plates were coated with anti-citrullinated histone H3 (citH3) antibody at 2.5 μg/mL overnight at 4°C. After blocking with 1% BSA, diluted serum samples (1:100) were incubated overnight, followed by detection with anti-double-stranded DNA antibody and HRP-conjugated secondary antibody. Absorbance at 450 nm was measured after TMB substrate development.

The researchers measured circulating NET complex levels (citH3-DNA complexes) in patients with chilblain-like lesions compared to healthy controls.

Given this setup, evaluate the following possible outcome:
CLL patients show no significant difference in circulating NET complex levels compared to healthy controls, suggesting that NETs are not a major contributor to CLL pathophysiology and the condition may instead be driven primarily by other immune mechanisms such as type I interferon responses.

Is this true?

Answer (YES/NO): NO